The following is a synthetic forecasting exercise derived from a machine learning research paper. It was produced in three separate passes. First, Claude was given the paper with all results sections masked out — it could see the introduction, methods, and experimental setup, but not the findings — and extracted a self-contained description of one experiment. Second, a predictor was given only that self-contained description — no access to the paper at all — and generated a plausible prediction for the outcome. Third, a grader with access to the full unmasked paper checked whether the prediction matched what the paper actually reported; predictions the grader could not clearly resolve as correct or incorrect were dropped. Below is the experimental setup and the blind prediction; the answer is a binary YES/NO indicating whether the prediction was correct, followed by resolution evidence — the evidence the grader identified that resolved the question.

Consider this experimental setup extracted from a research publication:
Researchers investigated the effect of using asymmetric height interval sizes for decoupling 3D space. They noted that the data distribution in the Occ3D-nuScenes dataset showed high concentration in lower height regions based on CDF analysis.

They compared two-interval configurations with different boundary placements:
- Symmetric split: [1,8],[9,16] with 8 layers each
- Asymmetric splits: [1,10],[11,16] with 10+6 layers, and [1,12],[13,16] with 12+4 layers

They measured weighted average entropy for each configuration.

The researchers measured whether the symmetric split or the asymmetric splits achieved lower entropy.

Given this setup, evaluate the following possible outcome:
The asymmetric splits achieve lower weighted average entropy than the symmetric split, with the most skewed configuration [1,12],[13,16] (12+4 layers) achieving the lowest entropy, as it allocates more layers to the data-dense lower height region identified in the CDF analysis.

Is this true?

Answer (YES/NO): NO